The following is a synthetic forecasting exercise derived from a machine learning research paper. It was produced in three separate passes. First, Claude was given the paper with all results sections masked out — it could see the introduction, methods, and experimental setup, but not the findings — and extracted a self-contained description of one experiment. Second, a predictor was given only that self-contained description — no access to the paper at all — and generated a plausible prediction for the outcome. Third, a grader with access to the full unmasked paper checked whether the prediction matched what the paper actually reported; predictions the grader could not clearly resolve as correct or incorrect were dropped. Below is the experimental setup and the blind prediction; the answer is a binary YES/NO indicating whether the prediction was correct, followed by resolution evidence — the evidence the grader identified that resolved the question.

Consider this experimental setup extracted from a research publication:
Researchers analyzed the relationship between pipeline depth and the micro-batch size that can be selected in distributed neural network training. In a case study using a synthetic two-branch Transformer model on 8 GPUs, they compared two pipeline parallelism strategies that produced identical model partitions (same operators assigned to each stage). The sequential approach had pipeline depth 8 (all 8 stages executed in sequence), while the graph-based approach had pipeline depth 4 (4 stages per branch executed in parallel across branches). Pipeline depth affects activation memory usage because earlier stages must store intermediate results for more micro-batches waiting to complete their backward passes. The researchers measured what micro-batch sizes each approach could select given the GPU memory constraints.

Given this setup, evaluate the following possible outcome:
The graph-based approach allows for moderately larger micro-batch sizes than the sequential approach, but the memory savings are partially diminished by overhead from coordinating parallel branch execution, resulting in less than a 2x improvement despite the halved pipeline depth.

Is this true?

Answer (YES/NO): NO